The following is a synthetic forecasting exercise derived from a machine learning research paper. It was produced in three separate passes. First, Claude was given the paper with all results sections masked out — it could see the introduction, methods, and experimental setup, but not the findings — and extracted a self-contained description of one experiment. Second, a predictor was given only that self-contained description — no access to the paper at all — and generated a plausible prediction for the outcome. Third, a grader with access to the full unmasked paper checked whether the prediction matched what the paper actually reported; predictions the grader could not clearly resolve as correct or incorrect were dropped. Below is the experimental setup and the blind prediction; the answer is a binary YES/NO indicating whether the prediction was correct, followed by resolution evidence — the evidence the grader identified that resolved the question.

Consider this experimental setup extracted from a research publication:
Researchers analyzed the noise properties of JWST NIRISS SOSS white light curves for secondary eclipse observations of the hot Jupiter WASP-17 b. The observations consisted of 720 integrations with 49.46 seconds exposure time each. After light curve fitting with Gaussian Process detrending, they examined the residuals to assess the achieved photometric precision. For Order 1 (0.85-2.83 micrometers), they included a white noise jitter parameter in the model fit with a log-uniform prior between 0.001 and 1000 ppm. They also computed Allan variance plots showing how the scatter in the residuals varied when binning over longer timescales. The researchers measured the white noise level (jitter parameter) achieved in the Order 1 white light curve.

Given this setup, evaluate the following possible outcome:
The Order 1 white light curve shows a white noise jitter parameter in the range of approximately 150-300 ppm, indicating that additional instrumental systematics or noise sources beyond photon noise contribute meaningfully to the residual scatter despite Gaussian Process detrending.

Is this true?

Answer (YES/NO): NO